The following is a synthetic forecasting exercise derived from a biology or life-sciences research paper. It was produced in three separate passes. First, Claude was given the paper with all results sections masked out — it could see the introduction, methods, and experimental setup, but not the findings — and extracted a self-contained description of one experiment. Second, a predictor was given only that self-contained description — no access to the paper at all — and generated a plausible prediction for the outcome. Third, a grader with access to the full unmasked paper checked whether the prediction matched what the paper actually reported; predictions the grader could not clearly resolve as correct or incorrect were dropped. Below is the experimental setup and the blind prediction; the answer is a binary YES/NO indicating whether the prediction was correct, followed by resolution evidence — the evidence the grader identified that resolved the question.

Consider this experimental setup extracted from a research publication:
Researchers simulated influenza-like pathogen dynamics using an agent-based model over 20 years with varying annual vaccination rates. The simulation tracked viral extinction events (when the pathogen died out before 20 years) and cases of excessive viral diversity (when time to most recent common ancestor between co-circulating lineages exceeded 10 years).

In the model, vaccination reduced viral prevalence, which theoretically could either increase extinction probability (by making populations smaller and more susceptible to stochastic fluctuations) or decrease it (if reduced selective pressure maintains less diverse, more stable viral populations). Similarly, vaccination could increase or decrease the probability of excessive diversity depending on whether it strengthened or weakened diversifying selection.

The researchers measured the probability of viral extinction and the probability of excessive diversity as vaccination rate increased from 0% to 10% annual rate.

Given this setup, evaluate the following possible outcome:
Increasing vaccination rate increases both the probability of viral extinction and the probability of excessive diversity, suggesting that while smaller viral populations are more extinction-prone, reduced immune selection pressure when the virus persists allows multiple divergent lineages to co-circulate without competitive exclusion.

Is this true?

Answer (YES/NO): NO